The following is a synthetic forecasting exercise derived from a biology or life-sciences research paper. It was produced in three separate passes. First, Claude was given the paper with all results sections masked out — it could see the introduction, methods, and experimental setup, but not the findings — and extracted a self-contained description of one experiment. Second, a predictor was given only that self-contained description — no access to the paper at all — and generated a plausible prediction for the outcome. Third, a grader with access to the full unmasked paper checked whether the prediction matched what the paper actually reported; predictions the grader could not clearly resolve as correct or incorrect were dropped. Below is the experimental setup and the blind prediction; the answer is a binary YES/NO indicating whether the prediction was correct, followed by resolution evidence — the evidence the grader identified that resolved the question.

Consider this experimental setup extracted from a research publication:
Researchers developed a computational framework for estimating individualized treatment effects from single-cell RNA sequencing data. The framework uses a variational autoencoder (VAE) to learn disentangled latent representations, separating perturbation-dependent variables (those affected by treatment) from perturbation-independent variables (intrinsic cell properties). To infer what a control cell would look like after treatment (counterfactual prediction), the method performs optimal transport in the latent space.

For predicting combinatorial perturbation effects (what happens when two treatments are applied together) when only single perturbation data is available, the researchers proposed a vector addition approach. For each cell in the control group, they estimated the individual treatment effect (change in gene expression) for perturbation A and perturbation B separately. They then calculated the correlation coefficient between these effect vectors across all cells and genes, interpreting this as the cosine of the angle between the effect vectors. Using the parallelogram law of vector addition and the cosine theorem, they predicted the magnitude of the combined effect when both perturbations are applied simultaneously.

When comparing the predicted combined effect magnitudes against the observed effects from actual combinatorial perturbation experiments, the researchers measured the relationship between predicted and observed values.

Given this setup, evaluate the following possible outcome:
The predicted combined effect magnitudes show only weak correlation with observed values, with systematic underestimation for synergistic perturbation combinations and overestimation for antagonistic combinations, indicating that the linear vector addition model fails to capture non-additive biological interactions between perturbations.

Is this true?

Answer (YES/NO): NO